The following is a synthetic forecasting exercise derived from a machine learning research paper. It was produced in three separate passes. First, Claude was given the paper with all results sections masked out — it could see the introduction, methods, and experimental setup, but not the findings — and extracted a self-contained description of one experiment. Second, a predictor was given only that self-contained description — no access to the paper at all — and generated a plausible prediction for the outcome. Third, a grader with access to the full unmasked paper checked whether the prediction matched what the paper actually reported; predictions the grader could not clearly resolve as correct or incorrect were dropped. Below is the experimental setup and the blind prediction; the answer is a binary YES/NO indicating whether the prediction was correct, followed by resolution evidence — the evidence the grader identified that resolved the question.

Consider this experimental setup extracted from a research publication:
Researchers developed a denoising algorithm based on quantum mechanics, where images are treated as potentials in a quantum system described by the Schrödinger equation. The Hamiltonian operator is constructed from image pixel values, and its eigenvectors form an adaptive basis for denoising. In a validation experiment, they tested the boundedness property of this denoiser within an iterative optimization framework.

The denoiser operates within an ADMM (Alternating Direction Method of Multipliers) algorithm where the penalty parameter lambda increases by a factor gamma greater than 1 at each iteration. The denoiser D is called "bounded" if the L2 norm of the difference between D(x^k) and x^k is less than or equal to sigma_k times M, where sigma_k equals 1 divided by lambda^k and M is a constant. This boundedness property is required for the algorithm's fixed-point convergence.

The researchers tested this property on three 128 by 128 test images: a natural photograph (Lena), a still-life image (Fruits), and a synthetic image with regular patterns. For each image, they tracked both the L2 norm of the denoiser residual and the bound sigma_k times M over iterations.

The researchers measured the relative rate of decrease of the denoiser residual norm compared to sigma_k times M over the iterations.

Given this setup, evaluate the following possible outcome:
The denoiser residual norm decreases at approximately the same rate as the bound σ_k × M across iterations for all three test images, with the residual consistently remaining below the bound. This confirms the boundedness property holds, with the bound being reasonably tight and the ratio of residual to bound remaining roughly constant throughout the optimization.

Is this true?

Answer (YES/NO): NO